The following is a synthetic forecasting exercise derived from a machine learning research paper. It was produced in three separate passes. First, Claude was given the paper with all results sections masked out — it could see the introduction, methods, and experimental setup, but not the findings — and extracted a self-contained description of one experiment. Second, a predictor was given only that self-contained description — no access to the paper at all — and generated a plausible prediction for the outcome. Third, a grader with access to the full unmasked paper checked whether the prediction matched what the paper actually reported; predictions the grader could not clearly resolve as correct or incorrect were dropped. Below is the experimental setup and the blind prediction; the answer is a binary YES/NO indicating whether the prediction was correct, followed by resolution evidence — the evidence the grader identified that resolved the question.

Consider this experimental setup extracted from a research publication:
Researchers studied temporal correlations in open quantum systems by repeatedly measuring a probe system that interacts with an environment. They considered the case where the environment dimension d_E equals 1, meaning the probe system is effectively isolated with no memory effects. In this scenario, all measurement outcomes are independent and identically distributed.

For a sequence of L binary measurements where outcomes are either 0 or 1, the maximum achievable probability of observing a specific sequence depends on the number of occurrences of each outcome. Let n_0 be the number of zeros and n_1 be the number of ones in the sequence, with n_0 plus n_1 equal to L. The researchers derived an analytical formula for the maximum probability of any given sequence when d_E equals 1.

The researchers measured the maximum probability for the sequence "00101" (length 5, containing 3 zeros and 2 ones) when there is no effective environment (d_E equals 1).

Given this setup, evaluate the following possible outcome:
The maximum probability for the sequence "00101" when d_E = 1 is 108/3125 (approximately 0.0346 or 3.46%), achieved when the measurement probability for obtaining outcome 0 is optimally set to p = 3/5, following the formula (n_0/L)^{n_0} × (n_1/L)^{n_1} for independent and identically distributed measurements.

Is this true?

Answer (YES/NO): YES